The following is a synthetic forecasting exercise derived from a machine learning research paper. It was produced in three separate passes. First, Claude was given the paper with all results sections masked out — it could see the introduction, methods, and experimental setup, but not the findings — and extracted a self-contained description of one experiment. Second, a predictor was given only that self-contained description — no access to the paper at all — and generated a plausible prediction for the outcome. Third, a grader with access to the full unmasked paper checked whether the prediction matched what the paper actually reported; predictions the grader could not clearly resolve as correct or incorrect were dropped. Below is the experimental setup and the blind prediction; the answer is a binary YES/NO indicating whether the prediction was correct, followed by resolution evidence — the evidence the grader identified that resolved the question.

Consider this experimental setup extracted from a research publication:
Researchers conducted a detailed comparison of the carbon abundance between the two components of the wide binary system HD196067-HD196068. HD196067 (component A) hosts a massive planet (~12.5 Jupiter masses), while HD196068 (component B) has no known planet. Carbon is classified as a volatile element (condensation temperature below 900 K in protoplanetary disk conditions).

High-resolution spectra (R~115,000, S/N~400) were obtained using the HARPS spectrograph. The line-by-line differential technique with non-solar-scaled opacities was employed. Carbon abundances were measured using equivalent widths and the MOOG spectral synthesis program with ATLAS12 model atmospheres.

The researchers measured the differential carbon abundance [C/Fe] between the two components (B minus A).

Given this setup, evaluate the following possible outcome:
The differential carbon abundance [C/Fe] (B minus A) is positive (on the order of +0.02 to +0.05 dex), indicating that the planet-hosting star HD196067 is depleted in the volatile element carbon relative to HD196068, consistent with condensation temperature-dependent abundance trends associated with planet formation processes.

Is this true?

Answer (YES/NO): NO